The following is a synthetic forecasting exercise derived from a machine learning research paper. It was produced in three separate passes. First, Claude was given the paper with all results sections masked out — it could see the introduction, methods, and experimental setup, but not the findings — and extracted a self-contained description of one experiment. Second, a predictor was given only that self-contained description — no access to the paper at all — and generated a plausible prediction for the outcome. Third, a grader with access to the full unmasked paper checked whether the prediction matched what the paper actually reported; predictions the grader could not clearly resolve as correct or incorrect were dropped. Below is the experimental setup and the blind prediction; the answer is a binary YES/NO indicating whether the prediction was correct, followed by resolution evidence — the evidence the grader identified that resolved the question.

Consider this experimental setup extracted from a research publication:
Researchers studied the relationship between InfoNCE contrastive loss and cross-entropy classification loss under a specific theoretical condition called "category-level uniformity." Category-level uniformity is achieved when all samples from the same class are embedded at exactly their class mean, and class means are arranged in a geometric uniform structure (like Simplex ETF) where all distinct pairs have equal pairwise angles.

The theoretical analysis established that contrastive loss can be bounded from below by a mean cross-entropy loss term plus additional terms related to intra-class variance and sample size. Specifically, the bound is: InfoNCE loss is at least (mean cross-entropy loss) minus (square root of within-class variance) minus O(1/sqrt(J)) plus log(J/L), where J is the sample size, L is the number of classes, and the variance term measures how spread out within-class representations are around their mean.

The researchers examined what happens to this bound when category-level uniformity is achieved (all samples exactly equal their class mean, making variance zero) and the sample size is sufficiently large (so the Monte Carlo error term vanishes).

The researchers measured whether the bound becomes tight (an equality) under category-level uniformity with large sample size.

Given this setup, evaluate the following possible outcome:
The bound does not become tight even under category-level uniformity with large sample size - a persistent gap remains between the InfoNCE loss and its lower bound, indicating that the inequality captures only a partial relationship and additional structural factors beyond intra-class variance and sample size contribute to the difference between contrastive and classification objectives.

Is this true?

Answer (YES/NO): NO